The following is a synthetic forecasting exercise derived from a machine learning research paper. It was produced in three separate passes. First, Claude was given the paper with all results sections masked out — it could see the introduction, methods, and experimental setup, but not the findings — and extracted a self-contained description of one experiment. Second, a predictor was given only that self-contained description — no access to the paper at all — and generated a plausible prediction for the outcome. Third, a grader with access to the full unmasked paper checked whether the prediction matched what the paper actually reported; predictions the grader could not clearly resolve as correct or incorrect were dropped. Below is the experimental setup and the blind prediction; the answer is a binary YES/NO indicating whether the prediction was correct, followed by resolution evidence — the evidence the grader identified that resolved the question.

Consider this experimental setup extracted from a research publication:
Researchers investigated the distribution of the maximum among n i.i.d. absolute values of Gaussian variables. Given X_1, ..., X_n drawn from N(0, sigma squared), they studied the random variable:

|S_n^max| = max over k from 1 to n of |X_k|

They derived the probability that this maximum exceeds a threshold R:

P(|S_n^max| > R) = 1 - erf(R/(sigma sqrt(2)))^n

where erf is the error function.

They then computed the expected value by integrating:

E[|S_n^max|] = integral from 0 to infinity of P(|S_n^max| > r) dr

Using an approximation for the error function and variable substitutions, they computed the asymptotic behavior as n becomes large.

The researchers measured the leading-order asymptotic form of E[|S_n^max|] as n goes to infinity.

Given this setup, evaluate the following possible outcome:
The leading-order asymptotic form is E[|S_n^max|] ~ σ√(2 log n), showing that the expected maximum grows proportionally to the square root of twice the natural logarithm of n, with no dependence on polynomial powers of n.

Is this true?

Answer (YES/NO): YES